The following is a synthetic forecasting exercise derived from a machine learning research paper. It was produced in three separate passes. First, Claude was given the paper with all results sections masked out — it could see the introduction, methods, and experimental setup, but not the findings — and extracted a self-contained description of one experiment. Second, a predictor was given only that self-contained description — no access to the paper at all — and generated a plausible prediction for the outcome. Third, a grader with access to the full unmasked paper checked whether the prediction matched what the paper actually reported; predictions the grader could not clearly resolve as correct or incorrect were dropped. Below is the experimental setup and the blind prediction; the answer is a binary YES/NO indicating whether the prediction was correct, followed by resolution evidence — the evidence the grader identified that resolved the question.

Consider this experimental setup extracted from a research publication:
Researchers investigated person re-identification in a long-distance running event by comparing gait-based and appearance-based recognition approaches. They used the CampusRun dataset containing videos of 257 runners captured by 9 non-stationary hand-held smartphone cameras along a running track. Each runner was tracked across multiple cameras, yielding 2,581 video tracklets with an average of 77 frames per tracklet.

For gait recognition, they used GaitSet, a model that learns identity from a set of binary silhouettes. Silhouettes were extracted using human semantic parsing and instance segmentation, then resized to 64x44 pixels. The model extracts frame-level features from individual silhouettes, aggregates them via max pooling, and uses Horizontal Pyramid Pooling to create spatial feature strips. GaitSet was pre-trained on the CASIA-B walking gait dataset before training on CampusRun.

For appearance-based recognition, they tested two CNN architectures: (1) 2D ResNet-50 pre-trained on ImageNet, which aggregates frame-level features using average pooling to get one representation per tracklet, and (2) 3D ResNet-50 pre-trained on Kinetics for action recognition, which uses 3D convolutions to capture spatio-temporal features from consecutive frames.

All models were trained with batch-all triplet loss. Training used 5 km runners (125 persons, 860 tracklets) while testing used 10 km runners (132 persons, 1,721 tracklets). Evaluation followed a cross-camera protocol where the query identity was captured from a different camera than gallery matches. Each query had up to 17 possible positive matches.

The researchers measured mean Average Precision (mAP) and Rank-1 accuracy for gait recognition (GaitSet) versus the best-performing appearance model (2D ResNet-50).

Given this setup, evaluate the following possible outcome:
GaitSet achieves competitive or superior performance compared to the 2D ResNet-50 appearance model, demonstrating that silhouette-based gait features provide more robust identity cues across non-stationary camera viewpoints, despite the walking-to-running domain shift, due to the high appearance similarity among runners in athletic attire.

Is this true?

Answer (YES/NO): YES